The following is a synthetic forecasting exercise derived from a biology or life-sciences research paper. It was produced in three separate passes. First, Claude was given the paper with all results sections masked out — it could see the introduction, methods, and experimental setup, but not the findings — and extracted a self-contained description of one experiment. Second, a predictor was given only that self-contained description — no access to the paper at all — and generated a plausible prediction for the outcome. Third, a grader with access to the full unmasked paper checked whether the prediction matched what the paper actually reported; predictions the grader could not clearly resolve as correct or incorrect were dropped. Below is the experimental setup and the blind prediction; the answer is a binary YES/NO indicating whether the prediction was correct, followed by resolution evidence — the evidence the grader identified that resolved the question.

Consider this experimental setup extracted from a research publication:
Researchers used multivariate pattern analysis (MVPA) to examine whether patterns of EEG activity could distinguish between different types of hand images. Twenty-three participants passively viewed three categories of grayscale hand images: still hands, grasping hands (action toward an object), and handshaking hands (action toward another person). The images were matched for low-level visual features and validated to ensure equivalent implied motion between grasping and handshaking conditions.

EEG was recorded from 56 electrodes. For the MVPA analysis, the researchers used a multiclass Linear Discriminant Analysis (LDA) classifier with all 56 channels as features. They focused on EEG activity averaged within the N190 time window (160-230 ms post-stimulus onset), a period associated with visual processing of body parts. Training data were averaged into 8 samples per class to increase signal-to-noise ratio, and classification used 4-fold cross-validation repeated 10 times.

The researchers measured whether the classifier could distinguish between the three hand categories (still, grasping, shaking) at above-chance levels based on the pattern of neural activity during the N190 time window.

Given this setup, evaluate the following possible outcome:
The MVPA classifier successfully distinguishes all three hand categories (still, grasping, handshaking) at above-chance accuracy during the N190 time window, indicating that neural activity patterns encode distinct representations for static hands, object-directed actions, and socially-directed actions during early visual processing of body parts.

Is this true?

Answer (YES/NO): YES